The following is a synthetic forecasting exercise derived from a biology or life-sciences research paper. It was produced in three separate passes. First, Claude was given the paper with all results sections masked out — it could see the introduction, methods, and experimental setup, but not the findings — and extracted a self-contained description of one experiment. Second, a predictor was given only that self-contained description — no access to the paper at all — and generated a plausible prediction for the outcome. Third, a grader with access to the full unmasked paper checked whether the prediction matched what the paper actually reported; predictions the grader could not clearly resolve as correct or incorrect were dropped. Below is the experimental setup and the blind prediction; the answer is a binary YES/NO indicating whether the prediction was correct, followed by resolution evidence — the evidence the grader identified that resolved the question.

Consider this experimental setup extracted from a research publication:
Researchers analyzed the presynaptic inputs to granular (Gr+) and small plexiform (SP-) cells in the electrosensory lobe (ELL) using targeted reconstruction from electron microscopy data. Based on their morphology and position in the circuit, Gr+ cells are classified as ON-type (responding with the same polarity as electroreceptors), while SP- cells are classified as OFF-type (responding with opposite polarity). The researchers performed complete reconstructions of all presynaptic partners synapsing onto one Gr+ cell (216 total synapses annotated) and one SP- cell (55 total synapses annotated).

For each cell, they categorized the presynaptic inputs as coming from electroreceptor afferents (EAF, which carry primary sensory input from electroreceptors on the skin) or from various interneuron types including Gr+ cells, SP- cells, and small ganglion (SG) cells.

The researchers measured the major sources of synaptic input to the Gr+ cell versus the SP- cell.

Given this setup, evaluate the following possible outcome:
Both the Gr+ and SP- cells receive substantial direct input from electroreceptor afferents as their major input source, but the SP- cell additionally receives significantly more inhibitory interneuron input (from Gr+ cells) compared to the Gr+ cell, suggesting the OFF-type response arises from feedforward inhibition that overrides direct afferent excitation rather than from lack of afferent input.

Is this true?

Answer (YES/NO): NO